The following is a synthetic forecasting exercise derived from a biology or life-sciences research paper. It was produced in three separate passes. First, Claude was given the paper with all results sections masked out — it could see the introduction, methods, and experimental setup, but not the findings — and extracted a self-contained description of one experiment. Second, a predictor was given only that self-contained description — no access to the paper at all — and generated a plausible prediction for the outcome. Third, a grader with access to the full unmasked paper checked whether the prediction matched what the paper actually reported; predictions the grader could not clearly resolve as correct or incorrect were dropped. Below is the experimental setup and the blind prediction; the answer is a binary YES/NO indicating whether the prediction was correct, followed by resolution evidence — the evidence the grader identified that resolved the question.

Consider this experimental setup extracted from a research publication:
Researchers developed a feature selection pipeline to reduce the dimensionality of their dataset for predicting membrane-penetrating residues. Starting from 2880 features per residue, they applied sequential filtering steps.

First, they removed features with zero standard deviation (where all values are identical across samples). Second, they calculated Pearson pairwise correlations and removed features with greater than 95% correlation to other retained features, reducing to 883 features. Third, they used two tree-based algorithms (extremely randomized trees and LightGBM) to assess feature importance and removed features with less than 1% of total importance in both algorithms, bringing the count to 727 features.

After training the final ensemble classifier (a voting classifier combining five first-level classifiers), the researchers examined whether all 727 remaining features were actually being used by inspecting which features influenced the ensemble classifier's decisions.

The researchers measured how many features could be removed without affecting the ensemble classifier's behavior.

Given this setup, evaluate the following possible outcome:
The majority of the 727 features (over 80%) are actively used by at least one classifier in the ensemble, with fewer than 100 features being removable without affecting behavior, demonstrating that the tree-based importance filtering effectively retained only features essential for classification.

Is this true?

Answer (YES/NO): NO